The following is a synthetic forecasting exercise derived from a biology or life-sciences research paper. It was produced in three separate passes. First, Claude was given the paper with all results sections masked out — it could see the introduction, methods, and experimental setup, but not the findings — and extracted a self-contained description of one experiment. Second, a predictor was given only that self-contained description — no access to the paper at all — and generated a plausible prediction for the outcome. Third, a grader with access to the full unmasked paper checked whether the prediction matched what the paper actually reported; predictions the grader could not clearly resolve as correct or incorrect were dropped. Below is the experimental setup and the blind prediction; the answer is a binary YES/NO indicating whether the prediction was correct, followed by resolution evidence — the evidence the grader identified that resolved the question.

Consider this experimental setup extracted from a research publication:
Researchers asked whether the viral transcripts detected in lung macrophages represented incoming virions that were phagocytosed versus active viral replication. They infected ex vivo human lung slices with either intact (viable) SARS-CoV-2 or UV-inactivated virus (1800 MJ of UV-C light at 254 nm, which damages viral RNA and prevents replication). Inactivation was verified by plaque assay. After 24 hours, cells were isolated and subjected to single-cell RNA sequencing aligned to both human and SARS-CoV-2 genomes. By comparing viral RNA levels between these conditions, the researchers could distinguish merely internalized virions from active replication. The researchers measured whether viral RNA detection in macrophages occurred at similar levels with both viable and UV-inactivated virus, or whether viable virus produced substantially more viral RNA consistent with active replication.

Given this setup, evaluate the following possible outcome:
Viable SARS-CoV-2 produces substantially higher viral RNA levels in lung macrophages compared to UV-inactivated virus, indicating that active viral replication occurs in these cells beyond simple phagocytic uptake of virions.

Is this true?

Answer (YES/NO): YES